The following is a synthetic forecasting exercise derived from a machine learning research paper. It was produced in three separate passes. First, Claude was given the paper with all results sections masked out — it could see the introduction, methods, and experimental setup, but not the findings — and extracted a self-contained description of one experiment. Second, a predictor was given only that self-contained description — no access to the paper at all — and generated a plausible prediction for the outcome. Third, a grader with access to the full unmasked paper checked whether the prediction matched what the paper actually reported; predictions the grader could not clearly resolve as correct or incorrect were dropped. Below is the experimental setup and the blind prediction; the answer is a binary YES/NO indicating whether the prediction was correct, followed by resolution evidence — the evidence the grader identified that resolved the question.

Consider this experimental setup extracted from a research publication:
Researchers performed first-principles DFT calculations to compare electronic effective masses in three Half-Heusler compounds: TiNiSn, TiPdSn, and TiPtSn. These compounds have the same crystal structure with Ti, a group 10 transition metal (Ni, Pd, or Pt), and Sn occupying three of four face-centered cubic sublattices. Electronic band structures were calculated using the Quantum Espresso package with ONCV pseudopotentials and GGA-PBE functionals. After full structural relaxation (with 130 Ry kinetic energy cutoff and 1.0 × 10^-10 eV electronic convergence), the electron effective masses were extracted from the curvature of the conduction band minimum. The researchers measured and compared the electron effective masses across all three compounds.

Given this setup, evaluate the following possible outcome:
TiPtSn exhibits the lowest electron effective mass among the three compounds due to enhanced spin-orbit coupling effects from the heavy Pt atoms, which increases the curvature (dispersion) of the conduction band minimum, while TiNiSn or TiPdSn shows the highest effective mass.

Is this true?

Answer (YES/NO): NO